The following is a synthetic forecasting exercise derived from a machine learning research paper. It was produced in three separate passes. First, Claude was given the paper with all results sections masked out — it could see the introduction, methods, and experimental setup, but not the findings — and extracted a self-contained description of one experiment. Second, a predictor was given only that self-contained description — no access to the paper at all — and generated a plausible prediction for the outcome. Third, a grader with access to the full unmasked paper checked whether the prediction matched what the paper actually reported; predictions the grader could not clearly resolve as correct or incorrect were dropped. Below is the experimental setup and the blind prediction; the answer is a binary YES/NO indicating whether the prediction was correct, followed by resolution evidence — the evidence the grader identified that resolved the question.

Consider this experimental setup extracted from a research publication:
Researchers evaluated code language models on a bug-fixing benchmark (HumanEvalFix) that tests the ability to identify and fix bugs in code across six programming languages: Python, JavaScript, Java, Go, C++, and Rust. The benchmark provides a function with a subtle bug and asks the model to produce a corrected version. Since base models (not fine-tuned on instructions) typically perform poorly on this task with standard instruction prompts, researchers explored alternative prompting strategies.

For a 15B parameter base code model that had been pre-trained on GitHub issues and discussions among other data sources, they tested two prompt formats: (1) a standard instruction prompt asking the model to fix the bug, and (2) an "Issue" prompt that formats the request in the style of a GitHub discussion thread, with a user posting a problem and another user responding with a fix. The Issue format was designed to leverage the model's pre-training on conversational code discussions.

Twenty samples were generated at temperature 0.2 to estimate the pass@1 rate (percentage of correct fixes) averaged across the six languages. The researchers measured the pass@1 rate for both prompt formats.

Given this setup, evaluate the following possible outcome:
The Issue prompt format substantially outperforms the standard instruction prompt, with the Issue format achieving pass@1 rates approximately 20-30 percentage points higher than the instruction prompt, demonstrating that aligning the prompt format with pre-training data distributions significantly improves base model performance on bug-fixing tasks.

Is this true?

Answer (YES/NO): NO